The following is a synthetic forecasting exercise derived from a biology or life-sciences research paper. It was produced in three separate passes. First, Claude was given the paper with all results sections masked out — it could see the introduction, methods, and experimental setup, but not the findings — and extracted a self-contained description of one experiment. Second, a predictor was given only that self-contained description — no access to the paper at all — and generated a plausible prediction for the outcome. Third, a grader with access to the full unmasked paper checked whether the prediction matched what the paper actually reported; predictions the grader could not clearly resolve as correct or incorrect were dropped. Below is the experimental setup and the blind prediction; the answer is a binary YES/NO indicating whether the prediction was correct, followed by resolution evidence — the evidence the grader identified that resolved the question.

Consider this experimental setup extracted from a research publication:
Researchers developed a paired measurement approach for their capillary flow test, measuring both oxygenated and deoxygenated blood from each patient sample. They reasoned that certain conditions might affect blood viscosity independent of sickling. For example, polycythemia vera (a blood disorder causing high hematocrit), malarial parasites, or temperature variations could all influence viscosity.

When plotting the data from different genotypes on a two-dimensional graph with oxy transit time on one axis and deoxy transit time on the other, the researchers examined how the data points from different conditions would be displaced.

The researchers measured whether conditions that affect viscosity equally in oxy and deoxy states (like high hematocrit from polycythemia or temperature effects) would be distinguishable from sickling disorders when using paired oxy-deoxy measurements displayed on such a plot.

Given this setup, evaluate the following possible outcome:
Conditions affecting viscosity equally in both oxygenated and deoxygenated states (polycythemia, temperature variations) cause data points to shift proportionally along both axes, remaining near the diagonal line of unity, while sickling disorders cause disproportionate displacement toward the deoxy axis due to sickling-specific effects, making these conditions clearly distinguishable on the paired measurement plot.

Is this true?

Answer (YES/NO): YES